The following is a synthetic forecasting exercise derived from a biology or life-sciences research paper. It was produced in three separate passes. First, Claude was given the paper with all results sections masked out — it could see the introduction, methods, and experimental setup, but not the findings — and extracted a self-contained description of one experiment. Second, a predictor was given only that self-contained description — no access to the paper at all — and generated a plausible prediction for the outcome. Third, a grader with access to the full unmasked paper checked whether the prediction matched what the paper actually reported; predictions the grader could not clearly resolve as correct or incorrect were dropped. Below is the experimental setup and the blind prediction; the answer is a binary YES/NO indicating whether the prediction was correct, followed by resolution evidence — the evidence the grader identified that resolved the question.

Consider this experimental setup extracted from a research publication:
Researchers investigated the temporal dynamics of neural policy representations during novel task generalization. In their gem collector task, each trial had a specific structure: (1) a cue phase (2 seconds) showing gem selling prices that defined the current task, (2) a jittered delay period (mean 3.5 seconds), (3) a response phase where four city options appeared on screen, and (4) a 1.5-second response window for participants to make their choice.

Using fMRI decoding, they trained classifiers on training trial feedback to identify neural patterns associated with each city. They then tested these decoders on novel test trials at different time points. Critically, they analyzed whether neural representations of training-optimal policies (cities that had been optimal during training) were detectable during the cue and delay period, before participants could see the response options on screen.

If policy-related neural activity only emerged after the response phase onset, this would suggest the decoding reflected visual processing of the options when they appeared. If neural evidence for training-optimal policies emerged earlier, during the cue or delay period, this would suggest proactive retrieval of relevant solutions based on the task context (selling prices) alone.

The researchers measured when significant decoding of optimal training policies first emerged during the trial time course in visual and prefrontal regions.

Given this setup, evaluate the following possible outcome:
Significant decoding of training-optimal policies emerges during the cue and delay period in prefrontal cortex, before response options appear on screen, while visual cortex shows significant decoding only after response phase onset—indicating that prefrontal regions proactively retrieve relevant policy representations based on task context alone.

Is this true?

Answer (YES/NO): NO